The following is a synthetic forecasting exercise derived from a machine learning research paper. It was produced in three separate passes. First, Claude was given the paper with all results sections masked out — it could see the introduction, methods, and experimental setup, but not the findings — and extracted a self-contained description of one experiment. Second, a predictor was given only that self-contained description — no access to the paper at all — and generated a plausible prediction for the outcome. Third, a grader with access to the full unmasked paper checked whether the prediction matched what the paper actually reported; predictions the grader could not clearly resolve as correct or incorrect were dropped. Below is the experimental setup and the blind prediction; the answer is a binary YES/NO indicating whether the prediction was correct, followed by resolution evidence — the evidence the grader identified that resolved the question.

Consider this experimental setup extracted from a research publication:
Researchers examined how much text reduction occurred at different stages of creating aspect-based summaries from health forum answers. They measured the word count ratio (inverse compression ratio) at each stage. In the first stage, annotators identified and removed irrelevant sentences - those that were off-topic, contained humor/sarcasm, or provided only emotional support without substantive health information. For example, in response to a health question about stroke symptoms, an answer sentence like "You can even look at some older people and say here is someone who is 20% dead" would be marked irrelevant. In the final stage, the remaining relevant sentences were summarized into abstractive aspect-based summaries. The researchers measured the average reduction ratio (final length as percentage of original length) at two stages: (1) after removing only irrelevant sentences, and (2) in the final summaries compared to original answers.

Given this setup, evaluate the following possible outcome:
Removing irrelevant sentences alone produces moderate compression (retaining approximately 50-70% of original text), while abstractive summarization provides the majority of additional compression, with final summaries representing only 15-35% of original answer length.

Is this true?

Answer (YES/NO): NO